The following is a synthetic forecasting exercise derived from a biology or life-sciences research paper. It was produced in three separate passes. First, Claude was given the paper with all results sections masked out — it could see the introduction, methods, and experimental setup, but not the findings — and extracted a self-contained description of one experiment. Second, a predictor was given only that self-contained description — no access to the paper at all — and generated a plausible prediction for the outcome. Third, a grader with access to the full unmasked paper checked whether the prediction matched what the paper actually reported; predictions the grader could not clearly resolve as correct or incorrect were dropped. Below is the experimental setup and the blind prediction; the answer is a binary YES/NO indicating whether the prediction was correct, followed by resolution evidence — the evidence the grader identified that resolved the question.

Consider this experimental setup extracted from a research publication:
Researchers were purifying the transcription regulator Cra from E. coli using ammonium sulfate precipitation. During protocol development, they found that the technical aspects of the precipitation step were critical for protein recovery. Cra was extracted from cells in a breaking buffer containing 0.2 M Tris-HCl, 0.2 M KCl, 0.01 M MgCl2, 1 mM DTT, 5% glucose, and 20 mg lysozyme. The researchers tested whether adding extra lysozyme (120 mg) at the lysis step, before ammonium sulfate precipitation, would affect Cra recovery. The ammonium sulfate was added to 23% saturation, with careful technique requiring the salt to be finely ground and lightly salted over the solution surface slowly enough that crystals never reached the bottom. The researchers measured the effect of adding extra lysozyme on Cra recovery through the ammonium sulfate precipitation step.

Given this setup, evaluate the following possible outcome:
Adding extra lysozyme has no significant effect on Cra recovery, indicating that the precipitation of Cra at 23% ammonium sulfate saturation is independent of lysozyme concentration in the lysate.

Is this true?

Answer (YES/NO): NO